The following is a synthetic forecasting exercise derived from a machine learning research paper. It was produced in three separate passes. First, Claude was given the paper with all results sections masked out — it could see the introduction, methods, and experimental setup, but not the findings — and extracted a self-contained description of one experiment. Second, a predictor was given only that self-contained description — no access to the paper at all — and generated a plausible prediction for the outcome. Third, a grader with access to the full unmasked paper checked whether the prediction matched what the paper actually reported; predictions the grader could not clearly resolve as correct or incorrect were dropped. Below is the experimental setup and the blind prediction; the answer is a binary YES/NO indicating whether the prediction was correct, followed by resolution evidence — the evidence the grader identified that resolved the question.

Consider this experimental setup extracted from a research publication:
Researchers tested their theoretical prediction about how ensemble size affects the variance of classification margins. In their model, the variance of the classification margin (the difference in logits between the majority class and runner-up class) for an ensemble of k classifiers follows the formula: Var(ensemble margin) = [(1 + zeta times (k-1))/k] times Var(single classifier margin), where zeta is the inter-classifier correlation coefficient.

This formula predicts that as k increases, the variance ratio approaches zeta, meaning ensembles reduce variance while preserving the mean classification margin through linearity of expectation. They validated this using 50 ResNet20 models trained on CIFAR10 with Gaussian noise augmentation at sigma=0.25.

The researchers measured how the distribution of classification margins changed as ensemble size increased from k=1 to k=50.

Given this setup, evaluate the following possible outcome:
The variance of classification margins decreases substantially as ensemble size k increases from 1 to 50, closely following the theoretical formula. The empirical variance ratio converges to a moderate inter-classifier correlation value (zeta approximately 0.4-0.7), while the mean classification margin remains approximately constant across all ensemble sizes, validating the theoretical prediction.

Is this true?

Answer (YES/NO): NO